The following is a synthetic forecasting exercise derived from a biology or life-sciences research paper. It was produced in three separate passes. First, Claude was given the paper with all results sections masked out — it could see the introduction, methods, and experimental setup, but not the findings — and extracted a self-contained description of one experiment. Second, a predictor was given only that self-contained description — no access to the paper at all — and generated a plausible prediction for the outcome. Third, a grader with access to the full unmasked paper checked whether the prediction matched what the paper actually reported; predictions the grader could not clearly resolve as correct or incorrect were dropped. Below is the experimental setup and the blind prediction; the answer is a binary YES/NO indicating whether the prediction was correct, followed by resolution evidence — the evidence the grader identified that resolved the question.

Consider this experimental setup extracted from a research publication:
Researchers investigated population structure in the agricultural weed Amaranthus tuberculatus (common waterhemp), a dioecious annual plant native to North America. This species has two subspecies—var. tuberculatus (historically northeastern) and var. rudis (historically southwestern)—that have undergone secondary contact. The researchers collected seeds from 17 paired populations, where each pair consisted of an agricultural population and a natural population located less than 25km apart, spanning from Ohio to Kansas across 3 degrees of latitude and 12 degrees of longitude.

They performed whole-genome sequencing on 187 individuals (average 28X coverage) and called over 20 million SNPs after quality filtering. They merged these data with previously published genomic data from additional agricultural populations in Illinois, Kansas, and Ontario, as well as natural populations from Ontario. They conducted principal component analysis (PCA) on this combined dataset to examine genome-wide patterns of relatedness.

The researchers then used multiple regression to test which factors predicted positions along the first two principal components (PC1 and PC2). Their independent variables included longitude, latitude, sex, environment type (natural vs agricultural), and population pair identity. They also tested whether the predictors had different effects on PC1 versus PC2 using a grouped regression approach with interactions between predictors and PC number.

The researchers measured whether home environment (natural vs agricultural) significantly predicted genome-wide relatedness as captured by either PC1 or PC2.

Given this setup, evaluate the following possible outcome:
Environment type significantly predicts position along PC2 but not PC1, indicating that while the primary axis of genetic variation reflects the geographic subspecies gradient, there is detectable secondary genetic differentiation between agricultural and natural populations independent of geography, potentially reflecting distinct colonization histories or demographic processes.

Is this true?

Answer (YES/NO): NO